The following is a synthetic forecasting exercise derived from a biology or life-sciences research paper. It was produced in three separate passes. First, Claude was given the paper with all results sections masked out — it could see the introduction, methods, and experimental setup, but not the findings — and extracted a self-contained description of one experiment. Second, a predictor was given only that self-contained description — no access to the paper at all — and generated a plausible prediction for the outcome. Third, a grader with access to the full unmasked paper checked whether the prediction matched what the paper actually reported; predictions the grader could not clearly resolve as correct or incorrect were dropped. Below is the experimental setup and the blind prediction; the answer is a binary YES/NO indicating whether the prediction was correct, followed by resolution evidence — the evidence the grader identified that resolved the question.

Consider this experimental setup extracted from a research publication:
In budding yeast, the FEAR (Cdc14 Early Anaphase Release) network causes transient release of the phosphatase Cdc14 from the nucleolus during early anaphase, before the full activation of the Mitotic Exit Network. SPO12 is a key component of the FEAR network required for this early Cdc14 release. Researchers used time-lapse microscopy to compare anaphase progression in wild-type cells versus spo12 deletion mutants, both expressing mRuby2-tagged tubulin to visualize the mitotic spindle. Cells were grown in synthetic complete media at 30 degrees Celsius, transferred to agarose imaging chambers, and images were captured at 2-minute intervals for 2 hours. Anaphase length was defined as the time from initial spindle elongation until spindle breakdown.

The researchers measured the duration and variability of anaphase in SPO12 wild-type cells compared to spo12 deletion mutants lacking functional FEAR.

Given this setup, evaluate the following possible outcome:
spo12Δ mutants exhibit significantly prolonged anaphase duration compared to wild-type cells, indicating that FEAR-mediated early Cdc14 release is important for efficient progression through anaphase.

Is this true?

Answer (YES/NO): YES